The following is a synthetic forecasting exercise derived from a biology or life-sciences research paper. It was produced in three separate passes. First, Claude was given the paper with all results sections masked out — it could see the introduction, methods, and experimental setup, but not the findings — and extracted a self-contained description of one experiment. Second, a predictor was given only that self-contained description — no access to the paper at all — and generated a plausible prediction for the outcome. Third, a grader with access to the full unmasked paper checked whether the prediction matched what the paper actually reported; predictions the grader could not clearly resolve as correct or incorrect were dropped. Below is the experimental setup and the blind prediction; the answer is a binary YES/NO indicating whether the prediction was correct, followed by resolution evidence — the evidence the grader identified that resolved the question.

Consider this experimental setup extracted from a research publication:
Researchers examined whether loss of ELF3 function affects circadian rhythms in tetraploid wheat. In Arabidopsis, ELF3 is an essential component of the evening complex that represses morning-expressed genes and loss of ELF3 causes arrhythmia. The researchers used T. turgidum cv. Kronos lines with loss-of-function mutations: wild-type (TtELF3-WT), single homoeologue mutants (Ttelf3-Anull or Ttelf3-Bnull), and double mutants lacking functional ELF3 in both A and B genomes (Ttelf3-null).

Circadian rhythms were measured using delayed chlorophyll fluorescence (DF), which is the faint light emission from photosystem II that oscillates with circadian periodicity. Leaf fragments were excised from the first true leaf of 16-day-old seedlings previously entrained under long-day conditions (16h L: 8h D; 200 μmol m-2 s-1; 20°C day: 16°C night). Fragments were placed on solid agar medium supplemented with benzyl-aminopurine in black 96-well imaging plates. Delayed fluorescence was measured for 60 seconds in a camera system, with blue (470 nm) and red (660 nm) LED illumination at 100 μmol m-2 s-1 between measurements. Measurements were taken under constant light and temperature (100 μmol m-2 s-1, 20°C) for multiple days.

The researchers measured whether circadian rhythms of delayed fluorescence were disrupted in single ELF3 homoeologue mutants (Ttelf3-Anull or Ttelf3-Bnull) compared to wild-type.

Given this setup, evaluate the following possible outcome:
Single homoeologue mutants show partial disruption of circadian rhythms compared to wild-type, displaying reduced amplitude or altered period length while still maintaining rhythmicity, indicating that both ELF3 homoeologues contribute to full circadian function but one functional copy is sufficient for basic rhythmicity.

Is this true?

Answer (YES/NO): NO